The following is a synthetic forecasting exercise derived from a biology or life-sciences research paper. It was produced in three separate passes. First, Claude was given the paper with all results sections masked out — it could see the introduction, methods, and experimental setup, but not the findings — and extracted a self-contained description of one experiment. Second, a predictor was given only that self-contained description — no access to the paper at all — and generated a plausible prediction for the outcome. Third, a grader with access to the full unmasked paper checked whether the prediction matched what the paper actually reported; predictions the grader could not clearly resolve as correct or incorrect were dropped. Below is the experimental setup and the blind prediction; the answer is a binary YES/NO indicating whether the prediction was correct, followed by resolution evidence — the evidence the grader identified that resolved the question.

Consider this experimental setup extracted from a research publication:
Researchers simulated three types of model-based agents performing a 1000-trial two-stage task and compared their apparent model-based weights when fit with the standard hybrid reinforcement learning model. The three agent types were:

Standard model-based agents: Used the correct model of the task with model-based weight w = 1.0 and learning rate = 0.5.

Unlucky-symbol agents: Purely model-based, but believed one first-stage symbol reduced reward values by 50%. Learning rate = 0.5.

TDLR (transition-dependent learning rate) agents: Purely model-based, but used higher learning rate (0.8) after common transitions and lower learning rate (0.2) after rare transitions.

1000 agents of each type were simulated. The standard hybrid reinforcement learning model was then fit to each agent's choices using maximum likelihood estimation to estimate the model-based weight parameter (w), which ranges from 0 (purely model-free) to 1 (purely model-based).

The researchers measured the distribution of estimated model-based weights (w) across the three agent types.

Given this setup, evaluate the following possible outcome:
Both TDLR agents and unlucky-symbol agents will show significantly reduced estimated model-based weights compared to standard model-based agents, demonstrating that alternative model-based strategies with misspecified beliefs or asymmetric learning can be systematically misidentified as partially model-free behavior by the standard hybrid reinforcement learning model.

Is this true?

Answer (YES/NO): YES